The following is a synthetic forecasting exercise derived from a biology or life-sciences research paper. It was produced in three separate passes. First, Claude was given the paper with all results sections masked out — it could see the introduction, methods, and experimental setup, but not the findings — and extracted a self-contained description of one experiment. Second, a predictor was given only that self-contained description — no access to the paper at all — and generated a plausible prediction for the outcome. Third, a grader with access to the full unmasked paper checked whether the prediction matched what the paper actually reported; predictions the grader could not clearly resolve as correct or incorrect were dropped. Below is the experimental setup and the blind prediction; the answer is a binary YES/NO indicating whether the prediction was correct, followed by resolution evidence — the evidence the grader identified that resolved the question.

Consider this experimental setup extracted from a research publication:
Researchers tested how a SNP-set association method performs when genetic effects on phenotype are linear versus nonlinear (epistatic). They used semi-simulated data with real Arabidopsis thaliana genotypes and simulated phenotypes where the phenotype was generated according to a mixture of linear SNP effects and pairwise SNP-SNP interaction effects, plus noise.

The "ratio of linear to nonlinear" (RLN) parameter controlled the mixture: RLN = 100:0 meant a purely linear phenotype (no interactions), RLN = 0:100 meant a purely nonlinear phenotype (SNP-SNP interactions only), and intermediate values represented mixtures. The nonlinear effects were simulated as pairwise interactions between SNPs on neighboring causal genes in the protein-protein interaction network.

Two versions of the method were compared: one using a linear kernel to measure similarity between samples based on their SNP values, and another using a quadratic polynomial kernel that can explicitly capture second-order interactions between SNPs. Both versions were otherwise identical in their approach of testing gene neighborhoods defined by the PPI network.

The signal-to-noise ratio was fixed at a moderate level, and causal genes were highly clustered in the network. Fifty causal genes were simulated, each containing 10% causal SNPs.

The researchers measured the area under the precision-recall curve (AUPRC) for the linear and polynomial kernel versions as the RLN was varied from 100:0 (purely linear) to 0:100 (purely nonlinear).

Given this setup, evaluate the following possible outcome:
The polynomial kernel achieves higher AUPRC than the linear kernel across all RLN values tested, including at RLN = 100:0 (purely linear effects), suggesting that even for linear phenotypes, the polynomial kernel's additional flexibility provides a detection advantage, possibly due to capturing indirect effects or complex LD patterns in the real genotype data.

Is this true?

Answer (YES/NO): NO